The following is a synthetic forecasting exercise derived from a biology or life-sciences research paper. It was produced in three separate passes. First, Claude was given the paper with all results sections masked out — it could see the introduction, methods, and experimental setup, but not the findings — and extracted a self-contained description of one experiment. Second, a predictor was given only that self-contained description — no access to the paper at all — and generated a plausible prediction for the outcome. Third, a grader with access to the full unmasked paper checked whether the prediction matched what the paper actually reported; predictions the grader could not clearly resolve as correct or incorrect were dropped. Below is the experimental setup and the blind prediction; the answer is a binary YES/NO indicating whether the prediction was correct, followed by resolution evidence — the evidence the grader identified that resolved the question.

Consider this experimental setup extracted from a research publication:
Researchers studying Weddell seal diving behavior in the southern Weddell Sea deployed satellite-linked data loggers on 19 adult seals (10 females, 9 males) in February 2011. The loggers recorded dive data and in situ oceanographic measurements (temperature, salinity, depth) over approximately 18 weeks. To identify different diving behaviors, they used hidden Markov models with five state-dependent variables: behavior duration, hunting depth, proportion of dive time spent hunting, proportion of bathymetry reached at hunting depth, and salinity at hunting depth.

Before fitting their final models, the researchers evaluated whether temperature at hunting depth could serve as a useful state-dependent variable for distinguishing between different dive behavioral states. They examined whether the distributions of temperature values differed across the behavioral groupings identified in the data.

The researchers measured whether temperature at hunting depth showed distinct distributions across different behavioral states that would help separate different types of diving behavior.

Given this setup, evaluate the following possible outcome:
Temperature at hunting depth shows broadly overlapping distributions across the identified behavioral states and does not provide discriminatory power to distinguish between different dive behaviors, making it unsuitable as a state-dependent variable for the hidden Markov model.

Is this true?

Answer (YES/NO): YES